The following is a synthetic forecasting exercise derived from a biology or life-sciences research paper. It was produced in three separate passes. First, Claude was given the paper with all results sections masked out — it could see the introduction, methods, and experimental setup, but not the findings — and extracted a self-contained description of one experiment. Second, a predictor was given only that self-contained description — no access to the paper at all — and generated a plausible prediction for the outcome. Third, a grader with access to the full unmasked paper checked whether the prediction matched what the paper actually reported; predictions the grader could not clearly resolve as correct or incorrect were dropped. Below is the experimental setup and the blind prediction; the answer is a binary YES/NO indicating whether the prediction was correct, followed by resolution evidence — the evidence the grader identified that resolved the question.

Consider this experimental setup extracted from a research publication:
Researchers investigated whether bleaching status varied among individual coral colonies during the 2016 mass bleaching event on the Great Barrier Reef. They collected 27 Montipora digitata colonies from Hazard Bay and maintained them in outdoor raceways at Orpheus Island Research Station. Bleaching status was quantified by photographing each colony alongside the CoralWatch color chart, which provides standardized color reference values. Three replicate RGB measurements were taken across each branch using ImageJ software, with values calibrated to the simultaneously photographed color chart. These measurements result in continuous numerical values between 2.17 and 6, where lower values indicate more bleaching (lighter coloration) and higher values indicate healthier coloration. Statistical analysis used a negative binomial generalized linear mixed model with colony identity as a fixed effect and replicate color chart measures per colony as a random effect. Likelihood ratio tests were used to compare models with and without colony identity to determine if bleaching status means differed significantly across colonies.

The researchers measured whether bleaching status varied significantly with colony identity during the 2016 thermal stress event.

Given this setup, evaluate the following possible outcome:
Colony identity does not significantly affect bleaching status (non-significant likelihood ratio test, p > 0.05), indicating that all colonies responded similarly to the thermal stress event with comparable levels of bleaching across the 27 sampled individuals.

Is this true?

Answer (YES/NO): NO